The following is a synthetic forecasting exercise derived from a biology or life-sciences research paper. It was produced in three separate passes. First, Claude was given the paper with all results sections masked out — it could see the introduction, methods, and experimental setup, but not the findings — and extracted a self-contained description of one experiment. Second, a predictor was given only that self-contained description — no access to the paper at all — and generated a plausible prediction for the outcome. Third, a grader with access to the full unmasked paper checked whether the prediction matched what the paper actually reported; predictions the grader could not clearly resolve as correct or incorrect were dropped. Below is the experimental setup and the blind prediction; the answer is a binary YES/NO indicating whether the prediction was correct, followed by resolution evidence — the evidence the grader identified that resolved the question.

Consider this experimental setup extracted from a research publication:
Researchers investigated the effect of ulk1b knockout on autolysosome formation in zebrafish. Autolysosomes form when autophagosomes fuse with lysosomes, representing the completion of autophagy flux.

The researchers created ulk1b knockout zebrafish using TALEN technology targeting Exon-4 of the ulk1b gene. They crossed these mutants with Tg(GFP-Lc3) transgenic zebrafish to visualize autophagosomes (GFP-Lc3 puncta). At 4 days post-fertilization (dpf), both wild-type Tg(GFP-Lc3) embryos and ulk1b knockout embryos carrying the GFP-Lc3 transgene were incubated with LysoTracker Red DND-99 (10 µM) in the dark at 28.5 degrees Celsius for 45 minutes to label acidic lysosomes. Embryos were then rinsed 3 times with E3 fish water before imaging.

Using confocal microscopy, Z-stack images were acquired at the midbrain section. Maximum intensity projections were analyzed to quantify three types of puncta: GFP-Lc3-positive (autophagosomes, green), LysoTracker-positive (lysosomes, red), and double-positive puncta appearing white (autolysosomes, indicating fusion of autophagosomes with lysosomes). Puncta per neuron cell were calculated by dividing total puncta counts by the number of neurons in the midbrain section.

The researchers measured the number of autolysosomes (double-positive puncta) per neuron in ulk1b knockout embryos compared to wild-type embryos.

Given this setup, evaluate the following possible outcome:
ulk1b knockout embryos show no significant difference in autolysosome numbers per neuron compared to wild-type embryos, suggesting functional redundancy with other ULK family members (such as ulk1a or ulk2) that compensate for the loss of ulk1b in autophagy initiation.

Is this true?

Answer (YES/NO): NO